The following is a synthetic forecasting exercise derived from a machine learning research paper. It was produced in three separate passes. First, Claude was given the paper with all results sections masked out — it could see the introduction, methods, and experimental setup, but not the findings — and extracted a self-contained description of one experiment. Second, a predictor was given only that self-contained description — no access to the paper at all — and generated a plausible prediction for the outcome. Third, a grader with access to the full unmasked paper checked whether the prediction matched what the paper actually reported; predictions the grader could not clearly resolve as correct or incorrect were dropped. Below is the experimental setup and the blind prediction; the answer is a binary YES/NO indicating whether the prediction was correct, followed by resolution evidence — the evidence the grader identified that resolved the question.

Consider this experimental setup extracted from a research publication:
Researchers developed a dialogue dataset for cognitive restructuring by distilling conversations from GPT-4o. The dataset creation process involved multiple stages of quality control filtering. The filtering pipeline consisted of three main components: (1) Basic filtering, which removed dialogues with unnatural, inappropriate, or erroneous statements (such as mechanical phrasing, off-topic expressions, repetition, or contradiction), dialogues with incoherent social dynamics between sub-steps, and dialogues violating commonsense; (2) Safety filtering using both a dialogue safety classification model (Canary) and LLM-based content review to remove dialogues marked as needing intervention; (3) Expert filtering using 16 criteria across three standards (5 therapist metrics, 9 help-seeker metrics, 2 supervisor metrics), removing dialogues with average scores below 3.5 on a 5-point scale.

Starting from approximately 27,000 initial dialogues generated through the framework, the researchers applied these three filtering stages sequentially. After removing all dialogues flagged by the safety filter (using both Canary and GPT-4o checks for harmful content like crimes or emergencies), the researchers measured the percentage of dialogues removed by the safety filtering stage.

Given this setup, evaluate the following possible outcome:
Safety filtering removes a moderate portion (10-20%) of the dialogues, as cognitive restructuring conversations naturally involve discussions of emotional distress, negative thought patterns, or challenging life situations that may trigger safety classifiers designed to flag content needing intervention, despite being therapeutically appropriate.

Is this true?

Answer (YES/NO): NO